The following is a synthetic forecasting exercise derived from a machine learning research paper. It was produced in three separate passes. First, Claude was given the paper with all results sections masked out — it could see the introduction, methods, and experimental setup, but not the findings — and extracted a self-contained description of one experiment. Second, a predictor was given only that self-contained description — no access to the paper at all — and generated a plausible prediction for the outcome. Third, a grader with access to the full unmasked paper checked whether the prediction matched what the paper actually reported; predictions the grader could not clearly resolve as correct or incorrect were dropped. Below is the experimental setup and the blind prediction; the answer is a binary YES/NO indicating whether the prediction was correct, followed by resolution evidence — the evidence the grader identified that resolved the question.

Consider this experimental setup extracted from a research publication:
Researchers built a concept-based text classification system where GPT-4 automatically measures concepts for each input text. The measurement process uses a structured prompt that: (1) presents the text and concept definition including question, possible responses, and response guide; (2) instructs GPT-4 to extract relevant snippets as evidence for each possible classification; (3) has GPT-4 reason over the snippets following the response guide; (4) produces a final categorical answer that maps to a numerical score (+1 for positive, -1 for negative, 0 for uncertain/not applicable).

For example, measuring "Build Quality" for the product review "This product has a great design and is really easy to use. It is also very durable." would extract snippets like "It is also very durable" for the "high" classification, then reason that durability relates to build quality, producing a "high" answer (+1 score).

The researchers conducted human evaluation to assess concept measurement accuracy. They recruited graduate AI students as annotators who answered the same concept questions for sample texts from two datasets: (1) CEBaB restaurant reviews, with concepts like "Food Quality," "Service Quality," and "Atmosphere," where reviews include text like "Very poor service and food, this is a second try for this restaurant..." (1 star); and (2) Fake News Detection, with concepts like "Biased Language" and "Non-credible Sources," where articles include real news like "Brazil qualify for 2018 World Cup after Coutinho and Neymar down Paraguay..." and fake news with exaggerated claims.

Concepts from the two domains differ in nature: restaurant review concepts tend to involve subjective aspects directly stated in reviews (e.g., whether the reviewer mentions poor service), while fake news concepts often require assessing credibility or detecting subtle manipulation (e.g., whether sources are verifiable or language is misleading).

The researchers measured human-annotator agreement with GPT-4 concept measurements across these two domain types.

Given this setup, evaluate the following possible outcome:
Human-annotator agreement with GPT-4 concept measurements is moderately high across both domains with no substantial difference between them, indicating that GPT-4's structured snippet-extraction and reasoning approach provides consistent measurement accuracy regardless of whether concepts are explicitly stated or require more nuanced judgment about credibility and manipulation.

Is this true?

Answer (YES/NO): NO